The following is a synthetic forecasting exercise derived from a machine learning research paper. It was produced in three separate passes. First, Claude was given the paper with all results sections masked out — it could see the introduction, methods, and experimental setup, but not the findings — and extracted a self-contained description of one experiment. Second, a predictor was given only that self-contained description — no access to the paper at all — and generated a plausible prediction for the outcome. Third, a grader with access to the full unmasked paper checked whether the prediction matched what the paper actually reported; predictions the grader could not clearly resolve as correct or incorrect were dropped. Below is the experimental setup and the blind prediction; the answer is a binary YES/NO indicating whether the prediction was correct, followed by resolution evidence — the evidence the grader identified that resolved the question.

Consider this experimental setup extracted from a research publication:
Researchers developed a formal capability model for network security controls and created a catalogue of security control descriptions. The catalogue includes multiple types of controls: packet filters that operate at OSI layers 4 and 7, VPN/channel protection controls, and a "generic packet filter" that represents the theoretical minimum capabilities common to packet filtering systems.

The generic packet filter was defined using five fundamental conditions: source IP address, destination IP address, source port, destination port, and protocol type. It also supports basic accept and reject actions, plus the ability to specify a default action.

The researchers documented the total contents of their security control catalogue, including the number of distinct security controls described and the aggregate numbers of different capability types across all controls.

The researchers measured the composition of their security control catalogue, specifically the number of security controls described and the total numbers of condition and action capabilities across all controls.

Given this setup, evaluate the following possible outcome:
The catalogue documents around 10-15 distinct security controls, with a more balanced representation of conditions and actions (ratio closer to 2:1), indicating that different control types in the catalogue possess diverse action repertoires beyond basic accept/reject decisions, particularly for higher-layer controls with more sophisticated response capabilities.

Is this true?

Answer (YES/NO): NO